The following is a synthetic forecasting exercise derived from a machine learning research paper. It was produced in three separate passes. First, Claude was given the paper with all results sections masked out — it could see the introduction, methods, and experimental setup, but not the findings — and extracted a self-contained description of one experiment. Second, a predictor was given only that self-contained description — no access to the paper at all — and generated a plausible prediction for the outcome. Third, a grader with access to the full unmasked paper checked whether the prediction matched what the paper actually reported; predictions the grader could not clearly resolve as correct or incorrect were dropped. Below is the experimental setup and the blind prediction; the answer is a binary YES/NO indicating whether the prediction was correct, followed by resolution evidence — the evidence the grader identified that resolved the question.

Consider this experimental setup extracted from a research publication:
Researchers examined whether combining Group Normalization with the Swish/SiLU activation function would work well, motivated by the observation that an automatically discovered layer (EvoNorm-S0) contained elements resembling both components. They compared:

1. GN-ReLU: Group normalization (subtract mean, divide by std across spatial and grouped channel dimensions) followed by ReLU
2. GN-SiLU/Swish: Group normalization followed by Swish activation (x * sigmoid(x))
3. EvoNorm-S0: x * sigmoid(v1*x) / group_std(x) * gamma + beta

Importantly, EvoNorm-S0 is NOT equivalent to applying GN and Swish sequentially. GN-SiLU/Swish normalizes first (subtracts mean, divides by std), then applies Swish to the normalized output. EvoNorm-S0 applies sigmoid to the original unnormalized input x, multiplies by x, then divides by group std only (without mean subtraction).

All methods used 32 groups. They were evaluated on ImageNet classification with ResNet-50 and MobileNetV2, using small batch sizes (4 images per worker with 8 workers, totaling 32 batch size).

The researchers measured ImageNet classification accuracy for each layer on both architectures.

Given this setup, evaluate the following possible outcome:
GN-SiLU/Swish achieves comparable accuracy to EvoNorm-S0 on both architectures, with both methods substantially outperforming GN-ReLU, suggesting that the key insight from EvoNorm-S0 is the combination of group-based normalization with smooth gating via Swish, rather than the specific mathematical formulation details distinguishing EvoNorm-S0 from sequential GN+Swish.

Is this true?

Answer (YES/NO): NO